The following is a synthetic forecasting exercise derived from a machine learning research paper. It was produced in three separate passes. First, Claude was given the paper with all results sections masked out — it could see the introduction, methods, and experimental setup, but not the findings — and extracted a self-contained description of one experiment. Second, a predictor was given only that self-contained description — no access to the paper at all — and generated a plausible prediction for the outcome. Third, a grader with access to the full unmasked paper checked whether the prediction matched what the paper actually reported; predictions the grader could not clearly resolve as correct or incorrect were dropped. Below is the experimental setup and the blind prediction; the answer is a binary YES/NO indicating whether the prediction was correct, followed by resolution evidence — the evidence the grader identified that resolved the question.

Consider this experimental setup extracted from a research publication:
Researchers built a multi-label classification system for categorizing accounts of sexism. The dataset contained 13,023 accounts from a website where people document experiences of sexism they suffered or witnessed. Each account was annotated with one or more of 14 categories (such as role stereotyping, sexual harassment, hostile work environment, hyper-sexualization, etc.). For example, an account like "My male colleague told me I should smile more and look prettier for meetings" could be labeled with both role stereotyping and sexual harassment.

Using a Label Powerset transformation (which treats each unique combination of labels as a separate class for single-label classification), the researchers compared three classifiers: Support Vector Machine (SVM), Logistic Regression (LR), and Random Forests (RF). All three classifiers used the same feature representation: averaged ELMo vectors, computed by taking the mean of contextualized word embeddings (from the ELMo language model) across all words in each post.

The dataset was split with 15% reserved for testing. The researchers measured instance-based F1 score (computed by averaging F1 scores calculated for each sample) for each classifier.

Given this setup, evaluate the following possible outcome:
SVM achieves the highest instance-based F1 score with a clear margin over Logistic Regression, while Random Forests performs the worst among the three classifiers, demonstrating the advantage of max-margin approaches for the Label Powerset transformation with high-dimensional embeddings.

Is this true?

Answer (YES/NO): NO